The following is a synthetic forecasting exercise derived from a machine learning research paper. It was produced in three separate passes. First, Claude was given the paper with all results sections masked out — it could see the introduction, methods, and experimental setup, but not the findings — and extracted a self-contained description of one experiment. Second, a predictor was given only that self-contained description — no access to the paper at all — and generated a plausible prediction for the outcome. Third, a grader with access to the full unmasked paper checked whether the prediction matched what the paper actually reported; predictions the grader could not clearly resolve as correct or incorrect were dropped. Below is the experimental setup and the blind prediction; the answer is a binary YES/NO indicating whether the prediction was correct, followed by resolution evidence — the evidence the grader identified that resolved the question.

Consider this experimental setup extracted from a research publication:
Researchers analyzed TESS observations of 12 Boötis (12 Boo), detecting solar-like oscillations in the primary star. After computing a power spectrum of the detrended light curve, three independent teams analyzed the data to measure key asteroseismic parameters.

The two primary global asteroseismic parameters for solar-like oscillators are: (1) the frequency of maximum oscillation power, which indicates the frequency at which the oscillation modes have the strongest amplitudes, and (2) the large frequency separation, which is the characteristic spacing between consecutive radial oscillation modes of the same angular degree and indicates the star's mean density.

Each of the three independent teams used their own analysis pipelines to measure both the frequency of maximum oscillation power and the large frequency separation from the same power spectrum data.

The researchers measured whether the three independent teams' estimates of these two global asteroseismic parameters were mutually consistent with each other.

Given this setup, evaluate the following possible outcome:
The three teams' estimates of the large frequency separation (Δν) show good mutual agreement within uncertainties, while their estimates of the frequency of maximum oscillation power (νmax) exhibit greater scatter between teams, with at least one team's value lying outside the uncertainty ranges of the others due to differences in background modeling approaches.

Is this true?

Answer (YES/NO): NO